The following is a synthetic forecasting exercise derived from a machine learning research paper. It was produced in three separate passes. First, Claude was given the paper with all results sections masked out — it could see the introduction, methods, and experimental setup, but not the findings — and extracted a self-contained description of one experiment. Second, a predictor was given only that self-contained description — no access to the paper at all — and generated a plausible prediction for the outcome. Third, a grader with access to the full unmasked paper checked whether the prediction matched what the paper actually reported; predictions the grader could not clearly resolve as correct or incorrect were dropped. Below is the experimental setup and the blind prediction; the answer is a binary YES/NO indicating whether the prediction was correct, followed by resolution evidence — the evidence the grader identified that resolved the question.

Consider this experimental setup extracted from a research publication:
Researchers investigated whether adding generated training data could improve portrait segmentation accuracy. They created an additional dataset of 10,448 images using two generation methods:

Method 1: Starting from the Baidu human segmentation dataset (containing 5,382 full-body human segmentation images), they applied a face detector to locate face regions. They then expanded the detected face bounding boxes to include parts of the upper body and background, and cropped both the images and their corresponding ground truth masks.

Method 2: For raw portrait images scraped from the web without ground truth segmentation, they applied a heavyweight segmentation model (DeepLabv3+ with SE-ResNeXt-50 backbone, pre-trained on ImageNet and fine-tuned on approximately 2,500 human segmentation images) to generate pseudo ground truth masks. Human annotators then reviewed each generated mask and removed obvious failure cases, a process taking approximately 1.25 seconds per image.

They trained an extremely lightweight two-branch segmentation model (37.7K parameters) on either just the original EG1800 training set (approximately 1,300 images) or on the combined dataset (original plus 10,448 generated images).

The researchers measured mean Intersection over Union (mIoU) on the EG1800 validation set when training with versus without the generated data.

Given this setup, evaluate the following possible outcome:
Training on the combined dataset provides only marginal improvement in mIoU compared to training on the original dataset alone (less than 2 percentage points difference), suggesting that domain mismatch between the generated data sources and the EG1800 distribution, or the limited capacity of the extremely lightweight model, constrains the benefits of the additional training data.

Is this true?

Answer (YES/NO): YES